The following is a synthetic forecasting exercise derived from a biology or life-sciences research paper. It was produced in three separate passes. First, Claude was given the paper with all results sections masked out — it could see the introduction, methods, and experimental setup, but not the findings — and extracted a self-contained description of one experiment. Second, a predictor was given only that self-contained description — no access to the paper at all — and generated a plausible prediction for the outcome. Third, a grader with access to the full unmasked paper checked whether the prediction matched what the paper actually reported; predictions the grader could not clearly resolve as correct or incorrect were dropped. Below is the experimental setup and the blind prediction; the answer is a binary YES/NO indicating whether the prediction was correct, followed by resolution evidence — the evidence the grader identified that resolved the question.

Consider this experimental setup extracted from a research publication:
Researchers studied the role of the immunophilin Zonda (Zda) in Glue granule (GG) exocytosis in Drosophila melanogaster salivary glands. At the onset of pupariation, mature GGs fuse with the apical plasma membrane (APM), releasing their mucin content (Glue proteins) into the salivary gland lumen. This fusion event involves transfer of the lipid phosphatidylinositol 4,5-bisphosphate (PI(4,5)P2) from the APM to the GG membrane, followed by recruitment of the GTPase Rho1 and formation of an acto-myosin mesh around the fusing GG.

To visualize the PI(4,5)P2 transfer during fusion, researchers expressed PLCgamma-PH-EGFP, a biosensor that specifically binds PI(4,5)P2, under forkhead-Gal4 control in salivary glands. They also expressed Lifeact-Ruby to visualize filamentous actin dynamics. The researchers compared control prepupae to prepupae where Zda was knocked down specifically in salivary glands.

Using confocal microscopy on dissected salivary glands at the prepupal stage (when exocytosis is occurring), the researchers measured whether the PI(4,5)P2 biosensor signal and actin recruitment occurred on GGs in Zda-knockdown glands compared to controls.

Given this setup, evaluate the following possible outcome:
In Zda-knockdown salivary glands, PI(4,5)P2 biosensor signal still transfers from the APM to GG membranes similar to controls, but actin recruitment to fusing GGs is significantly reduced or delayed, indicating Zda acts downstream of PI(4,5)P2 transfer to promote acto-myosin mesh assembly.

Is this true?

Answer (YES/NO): NO